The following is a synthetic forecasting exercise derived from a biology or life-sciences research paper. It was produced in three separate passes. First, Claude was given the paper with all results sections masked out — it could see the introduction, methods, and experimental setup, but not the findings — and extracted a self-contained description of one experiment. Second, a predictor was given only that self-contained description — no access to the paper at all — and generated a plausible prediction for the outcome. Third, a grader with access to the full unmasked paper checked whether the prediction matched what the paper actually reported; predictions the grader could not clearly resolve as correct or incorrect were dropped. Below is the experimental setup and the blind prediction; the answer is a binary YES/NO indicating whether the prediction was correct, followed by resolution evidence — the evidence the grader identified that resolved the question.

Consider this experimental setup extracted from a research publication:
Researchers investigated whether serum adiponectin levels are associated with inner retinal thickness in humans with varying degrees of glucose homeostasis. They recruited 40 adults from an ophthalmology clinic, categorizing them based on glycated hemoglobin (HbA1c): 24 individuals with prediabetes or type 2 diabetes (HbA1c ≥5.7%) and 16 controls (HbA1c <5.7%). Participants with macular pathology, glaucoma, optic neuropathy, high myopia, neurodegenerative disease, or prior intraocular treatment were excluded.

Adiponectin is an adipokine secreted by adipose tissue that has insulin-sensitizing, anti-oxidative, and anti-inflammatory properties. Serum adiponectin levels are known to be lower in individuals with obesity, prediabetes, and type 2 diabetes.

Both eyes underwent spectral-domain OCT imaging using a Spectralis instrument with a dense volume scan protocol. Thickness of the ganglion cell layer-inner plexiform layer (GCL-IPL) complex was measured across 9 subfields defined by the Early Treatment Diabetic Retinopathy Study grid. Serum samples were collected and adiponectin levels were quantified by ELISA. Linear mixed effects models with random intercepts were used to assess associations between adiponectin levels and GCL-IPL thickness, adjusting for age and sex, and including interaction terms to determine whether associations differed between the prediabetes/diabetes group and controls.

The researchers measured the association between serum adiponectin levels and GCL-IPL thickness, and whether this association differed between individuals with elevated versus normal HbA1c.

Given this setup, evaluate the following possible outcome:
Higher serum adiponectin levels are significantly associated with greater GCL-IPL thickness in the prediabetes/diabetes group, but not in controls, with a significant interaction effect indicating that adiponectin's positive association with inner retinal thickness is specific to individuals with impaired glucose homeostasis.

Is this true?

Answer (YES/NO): YES